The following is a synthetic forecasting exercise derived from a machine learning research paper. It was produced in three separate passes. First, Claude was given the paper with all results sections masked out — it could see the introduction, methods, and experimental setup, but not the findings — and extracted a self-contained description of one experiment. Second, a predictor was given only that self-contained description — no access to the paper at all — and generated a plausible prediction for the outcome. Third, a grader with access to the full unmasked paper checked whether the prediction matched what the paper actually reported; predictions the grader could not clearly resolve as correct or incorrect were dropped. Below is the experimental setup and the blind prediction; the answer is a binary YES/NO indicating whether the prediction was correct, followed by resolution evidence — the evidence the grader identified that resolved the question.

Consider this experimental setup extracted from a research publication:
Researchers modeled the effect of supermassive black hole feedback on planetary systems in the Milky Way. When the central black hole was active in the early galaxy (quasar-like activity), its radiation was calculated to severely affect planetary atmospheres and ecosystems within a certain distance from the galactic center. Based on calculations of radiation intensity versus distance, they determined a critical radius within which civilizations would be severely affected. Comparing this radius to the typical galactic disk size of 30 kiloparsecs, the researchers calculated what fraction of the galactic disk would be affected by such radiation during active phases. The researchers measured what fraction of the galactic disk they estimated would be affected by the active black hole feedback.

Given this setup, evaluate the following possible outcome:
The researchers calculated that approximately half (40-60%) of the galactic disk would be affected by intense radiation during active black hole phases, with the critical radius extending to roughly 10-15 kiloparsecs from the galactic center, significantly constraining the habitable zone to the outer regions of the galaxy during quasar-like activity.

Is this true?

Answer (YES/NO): NO